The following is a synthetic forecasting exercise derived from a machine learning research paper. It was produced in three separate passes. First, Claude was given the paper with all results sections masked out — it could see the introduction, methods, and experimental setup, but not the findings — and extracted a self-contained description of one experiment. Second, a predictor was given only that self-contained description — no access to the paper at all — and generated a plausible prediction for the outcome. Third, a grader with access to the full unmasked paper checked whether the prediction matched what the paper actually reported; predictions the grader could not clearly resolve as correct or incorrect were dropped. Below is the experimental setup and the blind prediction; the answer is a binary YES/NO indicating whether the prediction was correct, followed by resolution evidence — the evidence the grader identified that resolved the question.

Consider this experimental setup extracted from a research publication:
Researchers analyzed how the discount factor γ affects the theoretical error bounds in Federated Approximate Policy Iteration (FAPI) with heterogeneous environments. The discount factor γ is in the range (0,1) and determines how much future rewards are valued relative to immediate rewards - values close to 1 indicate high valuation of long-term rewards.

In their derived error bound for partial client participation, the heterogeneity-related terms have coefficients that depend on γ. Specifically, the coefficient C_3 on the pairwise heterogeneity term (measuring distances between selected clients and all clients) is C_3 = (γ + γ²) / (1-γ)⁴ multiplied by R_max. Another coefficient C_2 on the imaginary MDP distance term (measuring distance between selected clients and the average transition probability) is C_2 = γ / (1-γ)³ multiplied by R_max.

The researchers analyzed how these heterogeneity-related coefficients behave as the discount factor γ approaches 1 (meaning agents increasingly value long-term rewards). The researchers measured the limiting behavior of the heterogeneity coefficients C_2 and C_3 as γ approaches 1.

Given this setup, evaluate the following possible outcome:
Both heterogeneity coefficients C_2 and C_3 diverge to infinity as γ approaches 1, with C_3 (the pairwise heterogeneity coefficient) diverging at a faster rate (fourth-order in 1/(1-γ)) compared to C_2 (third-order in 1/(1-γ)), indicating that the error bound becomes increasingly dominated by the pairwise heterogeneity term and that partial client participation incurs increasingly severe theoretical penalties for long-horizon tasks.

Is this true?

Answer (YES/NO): YES